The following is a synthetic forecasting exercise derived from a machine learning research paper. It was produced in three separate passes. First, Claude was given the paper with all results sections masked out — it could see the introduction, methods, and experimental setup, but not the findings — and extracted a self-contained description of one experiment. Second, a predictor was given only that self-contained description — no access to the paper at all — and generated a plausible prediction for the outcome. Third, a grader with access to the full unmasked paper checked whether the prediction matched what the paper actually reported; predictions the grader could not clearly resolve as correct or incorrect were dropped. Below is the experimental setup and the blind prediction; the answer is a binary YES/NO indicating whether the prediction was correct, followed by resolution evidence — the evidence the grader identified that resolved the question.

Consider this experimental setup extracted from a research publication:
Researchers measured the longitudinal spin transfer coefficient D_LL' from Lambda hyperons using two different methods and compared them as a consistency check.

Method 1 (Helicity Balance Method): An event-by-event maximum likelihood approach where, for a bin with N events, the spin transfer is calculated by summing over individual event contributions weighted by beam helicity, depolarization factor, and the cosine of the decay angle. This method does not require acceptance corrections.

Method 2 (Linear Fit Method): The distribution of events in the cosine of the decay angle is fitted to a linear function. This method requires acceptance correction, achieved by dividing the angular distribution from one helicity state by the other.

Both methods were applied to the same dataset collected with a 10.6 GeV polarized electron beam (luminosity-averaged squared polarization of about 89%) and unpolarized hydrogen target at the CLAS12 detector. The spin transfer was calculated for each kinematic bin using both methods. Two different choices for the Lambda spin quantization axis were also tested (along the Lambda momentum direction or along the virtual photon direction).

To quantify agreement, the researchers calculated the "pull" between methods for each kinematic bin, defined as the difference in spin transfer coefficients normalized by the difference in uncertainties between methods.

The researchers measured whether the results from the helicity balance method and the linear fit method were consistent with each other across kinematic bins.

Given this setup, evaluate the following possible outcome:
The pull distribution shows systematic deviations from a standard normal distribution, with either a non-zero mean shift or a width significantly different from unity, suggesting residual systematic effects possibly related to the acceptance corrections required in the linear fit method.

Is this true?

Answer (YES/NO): NO